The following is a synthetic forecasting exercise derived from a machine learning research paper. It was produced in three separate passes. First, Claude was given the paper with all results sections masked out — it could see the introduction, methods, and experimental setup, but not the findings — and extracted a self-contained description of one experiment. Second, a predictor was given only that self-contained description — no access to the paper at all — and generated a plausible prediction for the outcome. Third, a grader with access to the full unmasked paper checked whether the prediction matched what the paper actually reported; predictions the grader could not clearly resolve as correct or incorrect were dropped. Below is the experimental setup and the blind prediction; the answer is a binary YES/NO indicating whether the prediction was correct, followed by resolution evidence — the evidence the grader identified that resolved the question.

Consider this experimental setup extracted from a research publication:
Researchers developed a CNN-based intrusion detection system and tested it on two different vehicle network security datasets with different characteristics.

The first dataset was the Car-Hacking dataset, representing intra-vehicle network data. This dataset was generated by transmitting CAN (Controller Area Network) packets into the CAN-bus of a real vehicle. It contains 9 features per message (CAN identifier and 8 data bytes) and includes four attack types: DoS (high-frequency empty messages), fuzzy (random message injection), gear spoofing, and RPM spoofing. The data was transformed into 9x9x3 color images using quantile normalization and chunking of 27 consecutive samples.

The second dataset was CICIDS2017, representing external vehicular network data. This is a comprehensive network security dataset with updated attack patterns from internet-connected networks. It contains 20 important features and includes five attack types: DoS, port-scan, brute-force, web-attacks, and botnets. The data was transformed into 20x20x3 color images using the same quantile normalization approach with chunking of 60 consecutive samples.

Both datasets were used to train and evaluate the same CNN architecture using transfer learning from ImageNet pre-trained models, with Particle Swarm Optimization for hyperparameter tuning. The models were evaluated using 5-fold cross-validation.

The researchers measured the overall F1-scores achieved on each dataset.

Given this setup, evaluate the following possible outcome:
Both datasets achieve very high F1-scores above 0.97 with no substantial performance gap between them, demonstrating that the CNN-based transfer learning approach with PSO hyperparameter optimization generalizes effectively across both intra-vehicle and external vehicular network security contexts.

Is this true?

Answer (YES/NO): YES